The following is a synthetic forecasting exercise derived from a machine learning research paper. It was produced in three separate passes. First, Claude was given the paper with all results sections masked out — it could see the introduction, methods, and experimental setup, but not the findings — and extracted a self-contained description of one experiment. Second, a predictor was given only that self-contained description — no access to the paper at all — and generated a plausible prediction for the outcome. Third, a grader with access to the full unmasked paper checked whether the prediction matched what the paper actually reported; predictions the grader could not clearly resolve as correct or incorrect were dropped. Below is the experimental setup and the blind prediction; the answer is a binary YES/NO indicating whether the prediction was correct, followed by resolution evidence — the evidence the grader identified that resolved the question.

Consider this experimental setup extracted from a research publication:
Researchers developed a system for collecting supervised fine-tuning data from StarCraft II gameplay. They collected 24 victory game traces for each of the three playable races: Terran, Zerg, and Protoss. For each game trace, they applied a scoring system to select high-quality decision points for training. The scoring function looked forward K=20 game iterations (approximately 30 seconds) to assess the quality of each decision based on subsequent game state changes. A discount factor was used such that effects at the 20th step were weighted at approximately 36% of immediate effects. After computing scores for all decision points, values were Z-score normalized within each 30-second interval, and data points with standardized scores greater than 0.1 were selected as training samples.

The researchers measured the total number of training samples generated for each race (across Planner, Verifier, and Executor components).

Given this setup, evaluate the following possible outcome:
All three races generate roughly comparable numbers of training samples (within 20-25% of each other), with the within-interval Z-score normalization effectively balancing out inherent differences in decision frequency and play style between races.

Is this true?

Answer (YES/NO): NO